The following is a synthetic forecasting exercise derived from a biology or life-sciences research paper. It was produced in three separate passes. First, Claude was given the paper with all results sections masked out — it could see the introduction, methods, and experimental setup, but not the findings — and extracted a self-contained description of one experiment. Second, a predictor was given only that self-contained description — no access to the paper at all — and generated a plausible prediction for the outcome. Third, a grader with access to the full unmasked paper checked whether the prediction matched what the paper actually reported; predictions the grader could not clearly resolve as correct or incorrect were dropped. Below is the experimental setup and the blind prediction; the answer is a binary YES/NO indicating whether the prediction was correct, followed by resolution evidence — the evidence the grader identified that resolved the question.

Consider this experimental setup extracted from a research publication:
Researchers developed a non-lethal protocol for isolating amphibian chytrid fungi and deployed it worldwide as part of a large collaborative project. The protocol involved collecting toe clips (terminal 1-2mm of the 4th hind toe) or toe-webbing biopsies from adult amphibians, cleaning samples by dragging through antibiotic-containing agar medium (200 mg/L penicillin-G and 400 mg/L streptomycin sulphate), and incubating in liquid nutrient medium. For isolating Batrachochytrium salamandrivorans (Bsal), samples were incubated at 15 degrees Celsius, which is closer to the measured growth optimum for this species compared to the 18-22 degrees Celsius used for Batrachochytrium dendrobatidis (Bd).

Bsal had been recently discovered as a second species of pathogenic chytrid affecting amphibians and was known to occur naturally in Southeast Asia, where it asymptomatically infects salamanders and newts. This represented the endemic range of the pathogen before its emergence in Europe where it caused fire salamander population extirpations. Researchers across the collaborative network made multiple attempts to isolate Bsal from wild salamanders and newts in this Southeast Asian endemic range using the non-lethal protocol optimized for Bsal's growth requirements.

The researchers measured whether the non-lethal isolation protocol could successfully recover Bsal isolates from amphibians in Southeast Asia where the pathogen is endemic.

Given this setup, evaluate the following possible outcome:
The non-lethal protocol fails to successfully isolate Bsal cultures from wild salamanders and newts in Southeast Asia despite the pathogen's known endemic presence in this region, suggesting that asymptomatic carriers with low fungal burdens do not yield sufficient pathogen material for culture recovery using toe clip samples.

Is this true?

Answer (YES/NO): YES